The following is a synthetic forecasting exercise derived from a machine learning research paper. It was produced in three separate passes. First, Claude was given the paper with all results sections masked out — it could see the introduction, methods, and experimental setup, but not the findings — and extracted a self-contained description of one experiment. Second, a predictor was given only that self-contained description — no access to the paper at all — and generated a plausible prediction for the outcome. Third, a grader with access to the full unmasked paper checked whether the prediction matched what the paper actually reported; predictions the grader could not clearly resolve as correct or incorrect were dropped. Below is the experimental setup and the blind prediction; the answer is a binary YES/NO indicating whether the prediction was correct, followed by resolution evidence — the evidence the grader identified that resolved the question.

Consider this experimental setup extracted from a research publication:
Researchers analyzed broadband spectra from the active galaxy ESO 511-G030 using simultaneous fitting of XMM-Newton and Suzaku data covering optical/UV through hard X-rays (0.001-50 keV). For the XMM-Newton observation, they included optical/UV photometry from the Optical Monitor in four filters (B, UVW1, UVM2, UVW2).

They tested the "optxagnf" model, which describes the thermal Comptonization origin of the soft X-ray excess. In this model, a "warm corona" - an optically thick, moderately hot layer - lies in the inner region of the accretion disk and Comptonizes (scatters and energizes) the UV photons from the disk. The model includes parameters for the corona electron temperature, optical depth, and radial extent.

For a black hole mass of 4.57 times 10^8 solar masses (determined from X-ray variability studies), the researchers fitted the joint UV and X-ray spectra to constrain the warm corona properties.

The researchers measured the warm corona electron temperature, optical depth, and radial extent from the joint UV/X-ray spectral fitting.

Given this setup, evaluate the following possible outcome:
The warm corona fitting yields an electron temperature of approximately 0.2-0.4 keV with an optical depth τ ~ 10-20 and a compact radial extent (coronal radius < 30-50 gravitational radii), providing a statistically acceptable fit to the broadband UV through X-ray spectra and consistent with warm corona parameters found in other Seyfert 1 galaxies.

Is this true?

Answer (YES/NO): NO